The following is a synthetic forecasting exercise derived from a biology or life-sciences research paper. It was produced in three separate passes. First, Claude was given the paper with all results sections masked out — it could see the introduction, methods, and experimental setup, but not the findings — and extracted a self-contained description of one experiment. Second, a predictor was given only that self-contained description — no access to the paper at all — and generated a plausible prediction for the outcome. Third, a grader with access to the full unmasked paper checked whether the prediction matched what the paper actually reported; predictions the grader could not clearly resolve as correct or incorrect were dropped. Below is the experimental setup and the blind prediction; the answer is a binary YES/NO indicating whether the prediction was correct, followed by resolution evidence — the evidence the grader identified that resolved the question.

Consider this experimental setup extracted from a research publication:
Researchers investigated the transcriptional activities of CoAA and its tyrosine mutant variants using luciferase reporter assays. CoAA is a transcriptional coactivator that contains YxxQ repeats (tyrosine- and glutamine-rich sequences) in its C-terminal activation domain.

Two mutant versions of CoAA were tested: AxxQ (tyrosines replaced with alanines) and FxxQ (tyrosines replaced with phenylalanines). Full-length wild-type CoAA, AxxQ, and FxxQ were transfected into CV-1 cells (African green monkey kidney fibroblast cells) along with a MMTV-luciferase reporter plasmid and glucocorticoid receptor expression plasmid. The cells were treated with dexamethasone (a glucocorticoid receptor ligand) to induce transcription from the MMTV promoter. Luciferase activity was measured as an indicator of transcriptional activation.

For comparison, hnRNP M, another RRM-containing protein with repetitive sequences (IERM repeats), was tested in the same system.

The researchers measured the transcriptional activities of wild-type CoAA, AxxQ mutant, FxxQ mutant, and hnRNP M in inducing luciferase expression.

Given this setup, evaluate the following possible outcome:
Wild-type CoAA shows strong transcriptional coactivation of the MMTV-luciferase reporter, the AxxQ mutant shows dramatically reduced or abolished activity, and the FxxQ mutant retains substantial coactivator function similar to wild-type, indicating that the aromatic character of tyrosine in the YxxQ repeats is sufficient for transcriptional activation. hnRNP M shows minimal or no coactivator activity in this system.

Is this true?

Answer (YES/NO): YES